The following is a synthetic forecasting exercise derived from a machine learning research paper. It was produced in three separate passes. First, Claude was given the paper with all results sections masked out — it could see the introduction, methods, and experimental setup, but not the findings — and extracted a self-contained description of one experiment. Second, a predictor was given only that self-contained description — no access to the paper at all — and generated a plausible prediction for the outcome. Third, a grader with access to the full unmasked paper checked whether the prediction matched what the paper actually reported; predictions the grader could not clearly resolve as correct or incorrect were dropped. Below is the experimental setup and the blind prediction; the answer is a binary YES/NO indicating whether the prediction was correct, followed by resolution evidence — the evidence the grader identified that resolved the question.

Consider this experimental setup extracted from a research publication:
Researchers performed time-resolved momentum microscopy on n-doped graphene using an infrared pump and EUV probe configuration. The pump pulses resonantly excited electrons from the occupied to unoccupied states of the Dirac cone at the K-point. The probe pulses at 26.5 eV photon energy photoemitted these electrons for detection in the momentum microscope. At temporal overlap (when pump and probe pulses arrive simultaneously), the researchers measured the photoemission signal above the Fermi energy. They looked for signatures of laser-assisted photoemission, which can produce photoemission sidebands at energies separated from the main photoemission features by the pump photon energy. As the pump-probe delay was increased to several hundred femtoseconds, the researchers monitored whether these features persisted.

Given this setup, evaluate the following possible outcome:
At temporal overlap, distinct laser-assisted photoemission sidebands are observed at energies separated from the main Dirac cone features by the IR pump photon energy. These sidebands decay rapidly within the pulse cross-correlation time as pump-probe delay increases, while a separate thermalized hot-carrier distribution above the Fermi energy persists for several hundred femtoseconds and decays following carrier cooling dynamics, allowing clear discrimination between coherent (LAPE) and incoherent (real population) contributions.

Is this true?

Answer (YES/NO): YES